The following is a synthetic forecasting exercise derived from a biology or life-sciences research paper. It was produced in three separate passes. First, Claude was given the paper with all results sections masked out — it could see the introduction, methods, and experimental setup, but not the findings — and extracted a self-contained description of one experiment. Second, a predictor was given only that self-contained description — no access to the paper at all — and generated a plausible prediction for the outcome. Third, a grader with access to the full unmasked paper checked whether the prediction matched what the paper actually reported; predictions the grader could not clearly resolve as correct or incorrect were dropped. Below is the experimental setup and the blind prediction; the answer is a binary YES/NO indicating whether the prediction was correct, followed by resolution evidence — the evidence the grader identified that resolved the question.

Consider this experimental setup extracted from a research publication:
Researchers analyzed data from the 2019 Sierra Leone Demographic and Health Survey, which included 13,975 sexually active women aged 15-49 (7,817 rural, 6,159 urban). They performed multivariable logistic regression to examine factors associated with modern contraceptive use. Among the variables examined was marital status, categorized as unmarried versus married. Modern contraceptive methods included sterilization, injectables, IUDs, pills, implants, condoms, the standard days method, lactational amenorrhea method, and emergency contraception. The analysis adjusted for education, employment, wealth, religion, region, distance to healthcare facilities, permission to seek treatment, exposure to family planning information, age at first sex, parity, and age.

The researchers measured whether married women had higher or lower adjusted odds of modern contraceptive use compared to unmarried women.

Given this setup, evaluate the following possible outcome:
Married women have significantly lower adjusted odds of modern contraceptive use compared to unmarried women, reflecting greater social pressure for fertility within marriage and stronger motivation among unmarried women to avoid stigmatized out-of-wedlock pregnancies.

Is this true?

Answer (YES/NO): YES